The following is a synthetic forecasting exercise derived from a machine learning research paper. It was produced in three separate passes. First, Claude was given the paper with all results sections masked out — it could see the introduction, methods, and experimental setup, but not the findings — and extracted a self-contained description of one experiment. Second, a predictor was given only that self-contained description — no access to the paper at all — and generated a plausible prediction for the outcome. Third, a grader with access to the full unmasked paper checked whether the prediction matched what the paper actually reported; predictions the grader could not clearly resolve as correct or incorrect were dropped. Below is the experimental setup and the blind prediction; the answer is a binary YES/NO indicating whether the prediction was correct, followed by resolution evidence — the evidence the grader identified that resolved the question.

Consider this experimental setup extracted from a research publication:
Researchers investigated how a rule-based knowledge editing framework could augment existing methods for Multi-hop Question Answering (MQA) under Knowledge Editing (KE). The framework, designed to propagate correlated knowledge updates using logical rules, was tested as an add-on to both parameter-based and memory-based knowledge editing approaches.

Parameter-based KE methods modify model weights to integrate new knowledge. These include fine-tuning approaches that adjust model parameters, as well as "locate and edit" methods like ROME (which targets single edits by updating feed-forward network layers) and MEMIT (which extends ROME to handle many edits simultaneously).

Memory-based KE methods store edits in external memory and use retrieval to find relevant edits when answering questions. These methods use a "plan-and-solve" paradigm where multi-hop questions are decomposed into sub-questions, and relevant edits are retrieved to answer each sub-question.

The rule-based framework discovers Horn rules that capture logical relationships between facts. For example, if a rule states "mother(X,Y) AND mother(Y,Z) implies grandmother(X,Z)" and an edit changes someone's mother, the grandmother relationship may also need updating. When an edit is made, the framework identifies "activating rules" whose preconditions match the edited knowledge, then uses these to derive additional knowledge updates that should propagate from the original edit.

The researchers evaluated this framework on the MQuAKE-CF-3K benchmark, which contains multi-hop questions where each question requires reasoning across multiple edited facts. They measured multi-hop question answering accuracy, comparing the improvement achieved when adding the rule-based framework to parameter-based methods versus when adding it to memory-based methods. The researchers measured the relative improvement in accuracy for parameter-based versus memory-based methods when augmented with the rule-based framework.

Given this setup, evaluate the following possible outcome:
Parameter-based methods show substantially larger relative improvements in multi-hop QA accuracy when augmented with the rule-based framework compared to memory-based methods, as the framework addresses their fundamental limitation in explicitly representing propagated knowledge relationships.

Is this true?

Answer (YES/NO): NO